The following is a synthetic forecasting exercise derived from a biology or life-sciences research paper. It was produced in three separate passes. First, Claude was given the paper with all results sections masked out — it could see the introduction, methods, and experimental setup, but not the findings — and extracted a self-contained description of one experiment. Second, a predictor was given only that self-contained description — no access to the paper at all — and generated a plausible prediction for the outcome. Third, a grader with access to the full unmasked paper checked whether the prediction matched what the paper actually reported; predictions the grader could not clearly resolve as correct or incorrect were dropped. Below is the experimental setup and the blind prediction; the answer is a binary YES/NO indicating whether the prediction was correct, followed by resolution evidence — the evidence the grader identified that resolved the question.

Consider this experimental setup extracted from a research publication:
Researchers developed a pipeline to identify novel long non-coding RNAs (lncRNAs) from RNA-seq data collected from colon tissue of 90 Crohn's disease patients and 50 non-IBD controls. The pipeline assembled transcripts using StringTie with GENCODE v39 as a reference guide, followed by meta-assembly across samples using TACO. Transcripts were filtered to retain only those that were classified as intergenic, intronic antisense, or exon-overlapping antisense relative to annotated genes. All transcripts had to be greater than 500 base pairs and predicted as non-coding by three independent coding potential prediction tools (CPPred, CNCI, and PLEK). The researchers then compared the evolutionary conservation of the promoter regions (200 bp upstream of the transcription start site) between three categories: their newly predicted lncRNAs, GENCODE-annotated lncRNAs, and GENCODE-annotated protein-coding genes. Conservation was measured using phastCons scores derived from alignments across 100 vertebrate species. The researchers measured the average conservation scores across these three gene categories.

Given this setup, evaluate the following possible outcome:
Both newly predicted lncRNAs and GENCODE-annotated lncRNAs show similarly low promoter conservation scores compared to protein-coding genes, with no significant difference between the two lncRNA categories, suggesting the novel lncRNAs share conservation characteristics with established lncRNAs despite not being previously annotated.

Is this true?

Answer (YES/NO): YES